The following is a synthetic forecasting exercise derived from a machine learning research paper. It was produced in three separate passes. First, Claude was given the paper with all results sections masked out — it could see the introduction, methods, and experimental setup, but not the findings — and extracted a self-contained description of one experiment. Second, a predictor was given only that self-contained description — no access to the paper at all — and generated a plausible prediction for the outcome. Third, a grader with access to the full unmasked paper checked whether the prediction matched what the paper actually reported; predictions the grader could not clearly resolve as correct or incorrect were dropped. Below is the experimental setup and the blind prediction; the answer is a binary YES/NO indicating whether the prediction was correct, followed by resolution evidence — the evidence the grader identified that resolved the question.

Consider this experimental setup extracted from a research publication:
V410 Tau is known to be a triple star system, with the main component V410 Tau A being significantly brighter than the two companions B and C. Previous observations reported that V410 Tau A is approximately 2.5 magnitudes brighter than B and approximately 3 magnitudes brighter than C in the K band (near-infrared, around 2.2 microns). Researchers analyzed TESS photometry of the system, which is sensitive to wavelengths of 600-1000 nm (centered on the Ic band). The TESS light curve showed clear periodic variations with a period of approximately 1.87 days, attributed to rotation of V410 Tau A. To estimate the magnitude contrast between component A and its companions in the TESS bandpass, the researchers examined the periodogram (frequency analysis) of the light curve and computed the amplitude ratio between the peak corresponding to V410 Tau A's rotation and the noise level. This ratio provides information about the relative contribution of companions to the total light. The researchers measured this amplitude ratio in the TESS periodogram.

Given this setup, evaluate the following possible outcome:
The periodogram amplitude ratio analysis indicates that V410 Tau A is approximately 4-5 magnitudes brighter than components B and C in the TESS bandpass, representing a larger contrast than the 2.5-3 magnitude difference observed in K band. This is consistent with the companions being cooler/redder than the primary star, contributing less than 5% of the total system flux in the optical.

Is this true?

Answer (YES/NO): YES